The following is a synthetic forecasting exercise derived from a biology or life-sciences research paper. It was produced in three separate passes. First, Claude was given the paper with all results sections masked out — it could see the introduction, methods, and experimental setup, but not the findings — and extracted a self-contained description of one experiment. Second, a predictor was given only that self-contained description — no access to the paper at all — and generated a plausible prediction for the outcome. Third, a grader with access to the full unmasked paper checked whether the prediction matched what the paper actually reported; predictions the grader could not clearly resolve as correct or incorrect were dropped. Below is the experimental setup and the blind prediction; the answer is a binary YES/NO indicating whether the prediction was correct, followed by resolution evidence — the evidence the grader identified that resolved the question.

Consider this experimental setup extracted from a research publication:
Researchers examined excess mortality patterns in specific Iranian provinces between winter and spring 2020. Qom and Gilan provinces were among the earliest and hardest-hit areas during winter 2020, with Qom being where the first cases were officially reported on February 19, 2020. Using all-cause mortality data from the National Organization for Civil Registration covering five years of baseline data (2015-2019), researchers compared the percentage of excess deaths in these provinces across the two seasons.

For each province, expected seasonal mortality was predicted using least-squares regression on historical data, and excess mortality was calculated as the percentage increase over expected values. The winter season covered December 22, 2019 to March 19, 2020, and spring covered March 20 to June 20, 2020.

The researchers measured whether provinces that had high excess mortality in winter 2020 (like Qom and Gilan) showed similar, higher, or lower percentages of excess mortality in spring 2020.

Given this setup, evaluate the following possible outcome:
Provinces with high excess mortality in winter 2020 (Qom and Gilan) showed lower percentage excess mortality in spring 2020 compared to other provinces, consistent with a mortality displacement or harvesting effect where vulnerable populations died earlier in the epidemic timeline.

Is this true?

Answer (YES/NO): YES